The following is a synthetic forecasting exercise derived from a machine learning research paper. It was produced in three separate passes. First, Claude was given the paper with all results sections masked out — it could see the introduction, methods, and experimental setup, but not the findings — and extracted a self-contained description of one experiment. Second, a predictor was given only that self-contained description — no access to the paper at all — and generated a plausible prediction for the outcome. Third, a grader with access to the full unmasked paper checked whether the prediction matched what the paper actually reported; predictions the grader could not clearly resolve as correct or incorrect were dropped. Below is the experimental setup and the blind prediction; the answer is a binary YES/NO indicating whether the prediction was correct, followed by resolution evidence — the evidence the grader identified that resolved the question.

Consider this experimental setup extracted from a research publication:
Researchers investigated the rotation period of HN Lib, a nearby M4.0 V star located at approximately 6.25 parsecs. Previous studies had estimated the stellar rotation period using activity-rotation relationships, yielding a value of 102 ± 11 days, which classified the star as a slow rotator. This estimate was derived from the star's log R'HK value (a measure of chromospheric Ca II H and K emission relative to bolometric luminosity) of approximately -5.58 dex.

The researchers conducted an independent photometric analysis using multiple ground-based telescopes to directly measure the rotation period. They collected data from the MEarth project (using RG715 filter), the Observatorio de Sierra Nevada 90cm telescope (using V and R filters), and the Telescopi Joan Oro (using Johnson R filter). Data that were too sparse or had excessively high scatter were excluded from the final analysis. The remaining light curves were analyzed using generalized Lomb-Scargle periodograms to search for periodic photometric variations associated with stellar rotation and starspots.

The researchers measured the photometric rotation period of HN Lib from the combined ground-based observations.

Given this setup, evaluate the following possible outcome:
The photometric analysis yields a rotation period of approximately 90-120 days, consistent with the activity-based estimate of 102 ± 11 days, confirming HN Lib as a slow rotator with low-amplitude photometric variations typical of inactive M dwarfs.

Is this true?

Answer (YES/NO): YES